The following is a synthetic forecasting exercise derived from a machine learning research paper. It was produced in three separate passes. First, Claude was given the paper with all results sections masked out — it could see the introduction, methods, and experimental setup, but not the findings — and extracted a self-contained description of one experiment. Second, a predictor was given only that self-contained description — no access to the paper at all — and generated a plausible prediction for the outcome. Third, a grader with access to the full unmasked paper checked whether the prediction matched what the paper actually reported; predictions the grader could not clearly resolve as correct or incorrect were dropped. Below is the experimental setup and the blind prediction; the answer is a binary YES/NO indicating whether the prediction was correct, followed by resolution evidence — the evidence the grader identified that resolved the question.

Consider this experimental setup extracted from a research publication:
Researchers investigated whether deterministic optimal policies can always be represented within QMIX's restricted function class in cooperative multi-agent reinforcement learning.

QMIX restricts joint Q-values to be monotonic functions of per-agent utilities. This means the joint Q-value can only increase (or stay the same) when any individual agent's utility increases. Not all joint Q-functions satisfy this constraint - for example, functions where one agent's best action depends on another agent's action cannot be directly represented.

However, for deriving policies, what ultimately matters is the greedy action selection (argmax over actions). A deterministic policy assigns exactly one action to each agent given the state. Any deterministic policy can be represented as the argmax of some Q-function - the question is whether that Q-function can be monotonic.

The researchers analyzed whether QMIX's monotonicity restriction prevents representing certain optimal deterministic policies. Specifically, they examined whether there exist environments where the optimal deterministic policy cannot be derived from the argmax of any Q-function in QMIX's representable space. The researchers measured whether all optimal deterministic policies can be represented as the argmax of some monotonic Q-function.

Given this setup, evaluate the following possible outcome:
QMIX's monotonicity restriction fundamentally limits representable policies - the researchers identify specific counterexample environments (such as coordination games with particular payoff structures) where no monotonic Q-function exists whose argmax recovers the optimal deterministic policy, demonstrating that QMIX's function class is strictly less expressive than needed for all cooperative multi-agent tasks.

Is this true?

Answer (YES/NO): NO